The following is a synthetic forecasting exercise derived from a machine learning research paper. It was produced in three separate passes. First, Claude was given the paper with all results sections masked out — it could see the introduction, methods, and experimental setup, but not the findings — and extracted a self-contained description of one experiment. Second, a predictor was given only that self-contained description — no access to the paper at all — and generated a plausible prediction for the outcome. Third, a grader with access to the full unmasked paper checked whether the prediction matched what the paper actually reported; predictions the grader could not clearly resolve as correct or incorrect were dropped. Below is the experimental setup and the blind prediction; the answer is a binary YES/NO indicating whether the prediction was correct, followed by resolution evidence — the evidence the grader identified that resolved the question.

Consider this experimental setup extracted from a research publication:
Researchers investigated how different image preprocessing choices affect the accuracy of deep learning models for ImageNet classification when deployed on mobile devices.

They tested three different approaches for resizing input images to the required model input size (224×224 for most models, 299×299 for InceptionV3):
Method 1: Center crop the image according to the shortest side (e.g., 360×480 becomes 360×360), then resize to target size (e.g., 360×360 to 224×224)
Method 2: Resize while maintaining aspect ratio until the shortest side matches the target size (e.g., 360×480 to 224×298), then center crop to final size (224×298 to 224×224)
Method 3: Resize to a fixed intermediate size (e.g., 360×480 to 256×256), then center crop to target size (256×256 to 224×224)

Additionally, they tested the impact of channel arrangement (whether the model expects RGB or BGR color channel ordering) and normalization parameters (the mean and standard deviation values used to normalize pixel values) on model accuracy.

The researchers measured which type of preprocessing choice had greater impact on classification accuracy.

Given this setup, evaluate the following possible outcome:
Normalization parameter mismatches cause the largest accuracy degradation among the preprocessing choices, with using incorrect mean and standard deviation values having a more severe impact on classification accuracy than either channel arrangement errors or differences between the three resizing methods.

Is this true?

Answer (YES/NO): NO